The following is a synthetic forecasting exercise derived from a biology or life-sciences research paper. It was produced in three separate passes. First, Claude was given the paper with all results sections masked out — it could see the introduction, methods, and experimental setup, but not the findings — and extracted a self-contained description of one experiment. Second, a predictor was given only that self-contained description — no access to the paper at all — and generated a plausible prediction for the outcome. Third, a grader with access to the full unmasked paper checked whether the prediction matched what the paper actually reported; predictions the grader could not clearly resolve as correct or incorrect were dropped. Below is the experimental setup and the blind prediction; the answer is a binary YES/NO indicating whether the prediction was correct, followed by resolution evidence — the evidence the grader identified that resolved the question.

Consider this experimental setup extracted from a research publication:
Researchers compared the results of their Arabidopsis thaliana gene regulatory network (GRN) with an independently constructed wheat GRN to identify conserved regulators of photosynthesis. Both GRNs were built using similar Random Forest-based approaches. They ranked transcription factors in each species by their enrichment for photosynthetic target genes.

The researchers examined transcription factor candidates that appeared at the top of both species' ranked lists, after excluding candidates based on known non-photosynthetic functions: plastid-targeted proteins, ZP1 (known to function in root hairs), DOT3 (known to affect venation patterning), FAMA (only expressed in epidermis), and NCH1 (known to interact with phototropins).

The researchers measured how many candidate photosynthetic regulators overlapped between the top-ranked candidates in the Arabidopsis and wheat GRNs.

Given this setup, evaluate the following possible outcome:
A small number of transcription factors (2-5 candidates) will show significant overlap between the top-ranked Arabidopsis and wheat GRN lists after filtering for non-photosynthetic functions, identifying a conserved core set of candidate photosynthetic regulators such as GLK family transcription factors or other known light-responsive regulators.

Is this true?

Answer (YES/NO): NO